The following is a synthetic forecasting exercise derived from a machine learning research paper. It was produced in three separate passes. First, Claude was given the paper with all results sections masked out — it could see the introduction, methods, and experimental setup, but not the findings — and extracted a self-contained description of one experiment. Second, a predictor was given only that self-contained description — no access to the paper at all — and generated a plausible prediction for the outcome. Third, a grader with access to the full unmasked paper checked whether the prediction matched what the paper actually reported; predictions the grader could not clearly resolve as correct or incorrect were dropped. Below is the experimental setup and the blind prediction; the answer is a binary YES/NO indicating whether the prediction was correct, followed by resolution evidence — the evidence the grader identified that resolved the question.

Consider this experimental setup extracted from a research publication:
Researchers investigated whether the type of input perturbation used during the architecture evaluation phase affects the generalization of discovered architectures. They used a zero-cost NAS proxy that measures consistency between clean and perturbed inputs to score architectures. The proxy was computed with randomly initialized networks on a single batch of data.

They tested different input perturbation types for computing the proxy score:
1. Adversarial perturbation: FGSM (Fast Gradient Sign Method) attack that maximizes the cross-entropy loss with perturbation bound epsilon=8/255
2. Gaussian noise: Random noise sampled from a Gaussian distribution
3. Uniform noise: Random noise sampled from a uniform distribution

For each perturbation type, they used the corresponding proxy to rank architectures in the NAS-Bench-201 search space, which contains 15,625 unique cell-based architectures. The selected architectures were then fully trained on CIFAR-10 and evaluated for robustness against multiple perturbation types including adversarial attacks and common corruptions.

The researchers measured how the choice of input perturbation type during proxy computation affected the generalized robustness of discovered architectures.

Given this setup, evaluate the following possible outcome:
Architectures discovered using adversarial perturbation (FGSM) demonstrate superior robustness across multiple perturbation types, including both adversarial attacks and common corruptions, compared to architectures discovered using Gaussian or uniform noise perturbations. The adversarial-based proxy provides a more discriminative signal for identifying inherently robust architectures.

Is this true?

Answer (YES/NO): NO